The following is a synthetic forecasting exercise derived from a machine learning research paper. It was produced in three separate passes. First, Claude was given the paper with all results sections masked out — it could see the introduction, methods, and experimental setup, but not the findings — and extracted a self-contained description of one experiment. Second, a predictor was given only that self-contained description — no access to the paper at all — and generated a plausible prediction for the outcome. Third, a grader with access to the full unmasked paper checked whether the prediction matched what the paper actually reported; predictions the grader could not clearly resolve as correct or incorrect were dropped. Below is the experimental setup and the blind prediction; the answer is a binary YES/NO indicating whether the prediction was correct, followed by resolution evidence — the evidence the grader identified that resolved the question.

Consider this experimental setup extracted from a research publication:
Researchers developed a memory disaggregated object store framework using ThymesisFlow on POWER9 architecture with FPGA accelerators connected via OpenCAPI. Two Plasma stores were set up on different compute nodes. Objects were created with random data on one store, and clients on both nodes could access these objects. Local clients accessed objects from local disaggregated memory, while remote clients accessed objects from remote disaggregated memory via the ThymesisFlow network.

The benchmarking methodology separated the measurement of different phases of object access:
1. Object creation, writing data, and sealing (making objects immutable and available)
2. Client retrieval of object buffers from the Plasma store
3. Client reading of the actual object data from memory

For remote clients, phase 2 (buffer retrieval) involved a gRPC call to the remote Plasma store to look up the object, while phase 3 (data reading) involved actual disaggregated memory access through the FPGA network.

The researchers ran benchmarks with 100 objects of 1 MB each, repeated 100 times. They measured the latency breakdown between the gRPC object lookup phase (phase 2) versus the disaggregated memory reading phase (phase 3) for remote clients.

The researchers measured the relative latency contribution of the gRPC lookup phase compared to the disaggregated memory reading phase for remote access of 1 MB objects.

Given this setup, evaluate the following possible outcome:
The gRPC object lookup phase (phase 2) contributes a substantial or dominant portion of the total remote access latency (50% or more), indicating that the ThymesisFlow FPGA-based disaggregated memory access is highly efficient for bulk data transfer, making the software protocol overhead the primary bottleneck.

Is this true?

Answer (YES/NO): NO